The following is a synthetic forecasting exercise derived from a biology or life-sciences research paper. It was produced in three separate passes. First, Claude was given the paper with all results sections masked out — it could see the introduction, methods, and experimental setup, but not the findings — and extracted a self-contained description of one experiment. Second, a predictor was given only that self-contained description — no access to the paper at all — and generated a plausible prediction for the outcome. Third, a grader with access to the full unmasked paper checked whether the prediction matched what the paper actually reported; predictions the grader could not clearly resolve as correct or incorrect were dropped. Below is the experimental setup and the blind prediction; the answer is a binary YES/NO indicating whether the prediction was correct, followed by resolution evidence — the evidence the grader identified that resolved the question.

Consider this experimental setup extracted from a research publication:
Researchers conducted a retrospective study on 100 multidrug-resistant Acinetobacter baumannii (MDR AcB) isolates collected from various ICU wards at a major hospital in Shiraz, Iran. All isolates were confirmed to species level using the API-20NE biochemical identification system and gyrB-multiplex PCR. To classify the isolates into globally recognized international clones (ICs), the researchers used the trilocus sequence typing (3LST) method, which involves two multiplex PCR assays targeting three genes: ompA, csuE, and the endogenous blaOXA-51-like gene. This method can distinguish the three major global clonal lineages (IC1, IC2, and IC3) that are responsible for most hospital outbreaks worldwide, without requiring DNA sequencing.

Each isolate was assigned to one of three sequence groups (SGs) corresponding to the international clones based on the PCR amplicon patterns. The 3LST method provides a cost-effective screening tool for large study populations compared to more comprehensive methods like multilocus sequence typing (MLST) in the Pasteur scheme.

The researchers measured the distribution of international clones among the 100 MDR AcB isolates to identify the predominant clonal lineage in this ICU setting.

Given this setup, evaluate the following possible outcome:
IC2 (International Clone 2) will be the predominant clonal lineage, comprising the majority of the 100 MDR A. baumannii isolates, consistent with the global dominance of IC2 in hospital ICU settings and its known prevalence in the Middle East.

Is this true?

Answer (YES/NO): YES